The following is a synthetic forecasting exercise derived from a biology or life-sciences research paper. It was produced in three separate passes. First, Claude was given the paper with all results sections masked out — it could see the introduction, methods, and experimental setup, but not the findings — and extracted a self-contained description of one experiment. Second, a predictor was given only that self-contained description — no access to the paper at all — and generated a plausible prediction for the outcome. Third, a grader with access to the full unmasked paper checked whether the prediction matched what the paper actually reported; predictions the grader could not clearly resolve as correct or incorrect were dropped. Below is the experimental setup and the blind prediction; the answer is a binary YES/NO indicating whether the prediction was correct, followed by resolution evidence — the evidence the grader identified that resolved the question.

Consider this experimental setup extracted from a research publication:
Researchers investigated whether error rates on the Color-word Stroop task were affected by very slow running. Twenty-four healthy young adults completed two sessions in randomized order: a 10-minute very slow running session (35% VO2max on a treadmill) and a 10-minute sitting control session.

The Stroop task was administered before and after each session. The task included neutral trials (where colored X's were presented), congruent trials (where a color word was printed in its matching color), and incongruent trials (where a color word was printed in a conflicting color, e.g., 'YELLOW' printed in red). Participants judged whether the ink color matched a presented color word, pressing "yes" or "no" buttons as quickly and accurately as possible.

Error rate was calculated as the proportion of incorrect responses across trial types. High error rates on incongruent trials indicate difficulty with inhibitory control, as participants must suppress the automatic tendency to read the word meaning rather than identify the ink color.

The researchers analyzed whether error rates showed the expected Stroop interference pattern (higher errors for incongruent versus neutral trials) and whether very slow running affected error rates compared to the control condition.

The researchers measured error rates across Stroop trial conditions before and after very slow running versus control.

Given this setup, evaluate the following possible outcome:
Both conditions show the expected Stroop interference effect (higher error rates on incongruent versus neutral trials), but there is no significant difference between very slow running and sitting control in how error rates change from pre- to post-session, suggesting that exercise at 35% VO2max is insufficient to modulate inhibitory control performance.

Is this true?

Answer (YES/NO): NO